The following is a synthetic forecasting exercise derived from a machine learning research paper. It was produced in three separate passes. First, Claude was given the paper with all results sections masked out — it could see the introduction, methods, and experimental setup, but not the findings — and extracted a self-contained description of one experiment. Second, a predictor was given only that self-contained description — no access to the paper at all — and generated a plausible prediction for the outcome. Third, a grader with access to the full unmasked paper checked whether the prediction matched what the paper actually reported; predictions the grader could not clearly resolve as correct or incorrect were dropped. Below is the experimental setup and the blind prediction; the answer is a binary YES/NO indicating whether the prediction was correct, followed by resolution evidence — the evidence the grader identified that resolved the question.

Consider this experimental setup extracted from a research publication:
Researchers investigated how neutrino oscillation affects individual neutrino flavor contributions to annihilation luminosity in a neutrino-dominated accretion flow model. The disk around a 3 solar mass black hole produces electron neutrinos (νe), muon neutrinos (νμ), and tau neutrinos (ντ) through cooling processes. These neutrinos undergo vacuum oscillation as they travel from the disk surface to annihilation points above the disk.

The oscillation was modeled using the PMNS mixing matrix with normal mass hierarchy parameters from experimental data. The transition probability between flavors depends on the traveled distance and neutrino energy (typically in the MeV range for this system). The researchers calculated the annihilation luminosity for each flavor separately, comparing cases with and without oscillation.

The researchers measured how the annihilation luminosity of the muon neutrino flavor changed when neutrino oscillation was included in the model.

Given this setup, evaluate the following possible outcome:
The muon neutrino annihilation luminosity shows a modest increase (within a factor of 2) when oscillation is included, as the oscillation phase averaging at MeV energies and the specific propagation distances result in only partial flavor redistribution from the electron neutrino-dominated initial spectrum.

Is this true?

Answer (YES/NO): YES